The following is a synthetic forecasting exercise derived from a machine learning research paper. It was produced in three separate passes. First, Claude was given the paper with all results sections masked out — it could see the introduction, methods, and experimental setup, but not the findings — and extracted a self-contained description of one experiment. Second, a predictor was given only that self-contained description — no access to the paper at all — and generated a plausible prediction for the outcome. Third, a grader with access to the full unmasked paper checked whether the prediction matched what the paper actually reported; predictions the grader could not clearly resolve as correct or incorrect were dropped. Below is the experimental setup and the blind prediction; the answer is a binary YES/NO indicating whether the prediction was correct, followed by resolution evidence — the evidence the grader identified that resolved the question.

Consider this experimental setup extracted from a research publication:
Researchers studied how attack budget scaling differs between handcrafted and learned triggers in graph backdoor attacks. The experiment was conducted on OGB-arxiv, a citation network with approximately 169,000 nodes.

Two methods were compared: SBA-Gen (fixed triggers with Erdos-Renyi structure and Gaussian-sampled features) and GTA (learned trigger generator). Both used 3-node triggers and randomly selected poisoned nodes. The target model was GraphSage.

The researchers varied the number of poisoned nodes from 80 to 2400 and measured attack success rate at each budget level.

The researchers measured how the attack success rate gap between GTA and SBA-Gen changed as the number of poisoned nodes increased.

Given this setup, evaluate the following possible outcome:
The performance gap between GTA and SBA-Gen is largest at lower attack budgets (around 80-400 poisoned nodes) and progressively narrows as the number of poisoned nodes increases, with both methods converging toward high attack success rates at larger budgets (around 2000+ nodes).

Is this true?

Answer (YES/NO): NO